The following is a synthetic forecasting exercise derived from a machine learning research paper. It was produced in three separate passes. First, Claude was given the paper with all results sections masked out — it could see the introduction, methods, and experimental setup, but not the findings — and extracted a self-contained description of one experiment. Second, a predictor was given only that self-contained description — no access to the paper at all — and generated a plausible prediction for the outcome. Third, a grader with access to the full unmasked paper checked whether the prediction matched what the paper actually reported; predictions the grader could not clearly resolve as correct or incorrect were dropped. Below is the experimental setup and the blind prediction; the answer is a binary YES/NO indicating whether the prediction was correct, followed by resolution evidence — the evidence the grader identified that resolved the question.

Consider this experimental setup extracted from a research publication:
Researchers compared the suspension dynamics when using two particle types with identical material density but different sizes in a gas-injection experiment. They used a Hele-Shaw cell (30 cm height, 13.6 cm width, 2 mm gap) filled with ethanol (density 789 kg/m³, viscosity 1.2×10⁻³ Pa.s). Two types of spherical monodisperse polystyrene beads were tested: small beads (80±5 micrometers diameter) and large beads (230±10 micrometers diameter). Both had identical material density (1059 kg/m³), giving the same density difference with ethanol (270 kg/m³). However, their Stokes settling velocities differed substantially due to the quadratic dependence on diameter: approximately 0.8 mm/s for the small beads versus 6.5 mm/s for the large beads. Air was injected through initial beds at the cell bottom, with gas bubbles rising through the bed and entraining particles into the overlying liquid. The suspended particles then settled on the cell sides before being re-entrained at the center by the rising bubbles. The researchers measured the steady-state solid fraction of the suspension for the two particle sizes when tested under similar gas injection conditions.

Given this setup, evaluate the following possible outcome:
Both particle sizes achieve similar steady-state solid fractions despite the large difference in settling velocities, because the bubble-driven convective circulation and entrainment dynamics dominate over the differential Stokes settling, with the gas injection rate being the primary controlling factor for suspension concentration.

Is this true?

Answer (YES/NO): NO